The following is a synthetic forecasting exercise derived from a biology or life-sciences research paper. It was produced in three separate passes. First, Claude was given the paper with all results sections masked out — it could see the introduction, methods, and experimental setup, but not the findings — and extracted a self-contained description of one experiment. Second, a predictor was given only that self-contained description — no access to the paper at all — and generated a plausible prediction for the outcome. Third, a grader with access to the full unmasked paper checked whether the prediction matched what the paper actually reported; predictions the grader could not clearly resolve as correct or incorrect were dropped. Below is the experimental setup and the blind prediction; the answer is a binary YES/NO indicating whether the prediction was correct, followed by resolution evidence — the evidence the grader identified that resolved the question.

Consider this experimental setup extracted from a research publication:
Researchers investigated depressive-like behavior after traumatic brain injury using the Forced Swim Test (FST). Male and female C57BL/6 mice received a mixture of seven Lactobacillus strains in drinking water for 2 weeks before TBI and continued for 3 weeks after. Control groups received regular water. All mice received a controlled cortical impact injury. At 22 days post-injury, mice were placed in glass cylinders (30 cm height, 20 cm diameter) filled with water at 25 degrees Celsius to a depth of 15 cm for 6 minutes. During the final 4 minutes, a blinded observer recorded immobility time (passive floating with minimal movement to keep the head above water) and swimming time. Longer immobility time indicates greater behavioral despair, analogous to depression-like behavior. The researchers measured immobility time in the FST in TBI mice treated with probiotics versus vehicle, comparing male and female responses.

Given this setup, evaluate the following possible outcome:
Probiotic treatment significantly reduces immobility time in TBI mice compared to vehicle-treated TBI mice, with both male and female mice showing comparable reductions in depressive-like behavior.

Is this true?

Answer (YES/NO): NO